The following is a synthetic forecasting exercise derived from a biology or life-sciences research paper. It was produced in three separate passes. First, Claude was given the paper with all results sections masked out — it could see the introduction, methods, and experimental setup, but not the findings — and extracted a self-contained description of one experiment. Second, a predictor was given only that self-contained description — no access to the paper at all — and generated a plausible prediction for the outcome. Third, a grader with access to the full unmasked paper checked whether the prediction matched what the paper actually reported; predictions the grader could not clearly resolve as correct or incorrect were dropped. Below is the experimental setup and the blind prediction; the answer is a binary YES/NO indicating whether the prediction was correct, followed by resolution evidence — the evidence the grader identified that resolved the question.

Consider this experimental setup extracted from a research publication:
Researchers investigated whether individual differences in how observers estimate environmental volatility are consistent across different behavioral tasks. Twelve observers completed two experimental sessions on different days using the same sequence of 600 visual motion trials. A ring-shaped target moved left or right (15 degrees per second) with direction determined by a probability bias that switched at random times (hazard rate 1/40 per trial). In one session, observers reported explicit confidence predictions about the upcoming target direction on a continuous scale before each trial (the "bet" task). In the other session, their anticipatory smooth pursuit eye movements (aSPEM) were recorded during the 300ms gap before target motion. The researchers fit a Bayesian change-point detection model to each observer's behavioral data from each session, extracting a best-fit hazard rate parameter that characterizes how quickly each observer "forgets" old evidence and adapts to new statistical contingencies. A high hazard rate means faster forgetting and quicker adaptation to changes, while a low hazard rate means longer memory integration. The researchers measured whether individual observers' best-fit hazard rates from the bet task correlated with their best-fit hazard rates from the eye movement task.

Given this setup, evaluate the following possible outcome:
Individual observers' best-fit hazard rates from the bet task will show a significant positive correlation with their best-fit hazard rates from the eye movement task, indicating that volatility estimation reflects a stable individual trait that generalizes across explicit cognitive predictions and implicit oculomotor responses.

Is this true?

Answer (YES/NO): NO